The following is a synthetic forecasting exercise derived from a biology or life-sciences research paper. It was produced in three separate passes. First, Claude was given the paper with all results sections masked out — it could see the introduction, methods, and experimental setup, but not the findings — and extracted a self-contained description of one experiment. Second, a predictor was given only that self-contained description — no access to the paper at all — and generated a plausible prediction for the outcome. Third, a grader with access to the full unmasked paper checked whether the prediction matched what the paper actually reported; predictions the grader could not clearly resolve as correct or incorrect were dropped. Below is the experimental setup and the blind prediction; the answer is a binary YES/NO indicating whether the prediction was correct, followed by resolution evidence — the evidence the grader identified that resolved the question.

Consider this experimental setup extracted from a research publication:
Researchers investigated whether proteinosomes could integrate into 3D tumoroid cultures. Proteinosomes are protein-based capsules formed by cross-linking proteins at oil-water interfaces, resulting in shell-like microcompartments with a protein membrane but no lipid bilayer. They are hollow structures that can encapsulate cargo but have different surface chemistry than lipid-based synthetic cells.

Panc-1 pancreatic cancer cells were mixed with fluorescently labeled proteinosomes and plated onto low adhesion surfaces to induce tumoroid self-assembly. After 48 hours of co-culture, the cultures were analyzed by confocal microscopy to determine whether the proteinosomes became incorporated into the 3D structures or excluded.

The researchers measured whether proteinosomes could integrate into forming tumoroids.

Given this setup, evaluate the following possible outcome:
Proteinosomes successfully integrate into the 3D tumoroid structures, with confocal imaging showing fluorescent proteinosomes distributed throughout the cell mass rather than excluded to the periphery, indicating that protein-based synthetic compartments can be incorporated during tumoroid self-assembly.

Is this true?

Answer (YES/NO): NO